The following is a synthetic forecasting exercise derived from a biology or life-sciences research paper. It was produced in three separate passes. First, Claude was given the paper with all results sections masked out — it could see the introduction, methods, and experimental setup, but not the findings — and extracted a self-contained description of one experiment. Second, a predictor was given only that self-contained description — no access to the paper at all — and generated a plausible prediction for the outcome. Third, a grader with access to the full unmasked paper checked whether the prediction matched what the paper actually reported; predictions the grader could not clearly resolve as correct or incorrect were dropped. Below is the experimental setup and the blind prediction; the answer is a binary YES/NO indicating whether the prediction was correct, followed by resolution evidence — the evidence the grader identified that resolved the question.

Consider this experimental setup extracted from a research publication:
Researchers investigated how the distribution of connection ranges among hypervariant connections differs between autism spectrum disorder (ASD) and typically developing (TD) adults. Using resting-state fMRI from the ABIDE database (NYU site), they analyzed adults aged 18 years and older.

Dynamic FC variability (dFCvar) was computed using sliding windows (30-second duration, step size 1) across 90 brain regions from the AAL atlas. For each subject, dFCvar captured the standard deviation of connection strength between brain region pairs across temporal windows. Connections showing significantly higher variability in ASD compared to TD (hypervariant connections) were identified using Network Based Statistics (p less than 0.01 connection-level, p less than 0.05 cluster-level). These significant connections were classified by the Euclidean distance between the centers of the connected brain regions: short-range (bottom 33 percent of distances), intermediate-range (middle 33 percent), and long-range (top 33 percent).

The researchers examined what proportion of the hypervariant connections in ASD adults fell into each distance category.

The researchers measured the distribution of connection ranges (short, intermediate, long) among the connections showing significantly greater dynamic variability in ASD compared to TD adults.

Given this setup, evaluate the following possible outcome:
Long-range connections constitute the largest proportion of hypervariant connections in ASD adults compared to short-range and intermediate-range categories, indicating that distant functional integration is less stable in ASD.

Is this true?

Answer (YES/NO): YES